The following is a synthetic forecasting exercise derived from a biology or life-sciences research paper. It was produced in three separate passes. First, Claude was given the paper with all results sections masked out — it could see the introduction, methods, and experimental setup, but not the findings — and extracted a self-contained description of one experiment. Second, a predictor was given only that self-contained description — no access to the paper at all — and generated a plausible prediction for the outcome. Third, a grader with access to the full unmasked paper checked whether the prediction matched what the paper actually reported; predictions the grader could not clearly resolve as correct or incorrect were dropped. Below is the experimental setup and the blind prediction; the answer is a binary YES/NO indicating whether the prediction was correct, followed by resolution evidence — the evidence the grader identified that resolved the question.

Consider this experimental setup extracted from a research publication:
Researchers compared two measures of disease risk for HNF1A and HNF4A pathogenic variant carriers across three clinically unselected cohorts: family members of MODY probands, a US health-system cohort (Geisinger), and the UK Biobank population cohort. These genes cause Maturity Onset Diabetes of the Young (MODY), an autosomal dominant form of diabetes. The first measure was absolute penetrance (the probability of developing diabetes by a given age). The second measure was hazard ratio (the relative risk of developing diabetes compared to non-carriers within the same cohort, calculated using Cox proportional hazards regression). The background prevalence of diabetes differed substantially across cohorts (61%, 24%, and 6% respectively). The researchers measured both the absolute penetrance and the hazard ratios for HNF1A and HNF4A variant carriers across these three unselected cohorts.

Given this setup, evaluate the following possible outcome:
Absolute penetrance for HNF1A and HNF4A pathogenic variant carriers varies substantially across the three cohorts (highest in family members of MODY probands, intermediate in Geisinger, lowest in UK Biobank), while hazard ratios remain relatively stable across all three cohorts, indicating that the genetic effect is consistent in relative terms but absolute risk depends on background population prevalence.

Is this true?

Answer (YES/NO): YES